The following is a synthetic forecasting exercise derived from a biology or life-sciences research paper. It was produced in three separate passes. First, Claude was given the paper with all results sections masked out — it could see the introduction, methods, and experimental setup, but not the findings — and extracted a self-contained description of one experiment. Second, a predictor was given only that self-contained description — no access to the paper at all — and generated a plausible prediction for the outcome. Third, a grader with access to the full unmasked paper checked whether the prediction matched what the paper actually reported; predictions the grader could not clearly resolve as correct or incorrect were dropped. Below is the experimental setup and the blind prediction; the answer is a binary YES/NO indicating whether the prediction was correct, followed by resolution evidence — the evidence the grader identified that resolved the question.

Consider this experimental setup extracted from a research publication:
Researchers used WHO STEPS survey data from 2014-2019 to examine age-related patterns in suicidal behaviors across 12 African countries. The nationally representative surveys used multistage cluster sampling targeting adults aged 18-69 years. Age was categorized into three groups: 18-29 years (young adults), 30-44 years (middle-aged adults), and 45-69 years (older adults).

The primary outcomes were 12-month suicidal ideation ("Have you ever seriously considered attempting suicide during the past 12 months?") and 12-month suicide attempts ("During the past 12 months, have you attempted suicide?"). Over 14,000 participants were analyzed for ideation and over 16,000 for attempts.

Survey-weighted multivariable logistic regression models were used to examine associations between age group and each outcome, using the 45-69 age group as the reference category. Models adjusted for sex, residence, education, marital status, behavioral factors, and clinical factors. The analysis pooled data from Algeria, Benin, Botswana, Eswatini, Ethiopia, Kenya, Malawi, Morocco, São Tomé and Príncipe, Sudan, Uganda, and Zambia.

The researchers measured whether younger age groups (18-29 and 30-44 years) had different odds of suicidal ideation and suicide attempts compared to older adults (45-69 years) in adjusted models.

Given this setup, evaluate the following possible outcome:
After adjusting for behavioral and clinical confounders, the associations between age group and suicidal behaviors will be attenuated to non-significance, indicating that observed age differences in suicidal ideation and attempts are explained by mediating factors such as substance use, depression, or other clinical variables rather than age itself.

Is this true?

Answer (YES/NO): YES